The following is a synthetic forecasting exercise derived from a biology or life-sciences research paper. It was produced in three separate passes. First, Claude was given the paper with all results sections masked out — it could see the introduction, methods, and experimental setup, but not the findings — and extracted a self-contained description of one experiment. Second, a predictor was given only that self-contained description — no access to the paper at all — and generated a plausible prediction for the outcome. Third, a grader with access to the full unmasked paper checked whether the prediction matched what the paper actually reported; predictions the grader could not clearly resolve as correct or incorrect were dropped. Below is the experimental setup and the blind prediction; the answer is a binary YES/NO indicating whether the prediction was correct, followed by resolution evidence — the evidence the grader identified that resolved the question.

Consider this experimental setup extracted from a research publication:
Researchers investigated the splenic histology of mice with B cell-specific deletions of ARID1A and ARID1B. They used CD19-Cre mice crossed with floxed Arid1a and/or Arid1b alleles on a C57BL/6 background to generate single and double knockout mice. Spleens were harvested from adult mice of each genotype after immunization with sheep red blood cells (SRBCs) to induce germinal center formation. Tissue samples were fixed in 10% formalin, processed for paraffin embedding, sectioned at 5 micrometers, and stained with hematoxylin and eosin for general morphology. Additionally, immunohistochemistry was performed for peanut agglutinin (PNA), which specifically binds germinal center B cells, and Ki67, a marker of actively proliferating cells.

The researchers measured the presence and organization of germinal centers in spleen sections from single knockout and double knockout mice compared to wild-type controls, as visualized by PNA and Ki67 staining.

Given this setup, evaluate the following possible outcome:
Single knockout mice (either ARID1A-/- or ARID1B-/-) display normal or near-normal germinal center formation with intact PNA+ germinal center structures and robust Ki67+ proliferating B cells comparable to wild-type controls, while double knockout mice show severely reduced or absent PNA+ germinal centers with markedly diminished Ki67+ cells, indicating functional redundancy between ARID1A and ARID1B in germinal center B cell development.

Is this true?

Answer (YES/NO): NO